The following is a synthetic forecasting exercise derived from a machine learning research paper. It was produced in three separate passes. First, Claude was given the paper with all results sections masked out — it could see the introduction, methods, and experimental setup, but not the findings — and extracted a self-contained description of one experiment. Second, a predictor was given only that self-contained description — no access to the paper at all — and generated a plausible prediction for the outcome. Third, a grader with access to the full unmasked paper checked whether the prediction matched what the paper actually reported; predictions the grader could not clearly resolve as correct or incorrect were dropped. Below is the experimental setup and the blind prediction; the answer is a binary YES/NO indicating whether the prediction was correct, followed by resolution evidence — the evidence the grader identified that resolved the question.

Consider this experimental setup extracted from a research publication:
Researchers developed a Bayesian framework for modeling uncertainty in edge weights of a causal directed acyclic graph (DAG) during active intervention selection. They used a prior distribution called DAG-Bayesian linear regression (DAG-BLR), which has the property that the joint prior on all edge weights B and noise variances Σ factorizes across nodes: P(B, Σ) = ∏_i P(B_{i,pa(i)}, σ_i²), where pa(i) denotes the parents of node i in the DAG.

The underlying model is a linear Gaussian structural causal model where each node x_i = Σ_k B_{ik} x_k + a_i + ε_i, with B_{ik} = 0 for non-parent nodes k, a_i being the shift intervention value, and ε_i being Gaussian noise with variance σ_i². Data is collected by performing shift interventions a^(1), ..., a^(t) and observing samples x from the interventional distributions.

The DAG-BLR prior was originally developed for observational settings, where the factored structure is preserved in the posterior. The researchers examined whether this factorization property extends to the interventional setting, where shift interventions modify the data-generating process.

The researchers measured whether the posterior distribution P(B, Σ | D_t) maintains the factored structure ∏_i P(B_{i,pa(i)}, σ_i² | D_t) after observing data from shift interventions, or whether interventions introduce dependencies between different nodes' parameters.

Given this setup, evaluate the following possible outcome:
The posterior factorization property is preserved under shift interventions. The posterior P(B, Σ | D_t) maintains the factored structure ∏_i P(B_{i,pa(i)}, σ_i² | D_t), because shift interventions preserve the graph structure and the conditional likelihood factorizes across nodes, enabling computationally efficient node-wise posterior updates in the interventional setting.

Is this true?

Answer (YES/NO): YES